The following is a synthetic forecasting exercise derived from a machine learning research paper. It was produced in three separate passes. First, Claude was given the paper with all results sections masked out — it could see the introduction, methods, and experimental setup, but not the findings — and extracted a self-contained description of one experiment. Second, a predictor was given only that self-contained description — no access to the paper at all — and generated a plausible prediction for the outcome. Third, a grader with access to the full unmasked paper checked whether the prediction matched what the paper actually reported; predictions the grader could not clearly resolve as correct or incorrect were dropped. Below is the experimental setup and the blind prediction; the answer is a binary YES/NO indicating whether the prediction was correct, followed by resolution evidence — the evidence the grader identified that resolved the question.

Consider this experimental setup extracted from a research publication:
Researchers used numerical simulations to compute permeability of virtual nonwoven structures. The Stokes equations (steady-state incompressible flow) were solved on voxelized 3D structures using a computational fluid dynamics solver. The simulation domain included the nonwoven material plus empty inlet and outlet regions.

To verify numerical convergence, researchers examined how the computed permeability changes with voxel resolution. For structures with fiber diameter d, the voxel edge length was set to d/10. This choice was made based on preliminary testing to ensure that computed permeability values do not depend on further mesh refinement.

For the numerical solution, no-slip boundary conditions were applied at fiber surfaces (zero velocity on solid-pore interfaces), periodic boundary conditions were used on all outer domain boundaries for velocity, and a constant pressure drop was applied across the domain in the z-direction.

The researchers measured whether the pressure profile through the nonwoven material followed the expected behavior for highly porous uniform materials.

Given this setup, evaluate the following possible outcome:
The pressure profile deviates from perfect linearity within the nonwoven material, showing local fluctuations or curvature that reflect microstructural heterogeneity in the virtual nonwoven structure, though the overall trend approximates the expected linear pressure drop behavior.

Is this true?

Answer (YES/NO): NO